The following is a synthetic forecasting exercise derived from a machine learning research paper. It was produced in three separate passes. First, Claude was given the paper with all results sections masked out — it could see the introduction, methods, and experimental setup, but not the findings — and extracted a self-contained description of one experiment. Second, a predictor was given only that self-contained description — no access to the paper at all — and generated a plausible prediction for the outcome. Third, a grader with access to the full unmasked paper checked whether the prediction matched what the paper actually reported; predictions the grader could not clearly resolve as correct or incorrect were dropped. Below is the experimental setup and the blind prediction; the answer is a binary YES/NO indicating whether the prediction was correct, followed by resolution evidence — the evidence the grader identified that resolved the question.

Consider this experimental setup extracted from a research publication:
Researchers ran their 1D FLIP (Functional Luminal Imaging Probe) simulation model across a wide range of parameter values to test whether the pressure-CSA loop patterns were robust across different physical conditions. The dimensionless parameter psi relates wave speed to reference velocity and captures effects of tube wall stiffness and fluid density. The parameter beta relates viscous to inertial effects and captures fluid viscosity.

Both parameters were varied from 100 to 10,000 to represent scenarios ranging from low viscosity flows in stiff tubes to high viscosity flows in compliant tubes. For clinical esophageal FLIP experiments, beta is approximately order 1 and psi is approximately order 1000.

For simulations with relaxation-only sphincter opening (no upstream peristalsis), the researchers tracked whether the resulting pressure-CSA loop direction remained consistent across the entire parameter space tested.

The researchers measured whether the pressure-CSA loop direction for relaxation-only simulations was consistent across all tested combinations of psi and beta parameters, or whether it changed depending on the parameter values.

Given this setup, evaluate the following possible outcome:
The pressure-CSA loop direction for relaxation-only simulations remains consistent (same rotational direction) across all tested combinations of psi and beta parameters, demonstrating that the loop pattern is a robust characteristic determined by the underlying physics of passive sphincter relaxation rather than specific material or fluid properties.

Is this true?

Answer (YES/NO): YES